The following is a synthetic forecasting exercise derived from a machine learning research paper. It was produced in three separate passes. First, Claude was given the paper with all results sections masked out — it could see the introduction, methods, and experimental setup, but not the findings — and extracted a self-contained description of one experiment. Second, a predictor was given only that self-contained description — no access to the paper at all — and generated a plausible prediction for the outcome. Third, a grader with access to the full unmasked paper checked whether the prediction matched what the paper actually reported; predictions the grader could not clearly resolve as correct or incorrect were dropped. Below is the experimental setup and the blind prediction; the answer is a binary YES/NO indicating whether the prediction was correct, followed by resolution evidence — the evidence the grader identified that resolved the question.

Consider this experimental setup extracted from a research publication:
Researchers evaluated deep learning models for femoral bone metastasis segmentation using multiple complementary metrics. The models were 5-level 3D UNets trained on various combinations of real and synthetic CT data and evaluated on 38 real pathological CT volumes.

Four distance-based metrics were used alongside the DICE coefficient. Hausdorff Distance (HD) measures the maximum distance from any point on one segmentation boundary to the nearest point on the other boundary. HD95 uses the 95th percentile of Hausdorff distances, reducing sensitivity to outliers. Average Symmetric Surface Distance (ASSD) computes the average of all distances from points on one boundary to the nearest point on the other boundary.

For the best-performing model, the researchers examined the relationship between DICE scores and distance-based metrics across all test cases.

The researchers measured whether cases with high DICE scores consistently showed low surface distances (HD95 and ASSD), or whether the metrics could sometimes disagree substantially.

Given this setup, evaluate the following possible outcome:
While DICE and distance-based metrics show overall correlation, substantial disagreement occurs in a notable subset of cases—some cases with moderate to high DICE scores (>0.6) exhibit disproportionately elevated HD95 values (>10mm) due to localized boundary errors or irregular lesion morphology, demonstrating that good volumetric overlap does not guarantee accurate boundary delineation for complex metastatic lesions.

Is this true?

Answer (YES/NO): YES